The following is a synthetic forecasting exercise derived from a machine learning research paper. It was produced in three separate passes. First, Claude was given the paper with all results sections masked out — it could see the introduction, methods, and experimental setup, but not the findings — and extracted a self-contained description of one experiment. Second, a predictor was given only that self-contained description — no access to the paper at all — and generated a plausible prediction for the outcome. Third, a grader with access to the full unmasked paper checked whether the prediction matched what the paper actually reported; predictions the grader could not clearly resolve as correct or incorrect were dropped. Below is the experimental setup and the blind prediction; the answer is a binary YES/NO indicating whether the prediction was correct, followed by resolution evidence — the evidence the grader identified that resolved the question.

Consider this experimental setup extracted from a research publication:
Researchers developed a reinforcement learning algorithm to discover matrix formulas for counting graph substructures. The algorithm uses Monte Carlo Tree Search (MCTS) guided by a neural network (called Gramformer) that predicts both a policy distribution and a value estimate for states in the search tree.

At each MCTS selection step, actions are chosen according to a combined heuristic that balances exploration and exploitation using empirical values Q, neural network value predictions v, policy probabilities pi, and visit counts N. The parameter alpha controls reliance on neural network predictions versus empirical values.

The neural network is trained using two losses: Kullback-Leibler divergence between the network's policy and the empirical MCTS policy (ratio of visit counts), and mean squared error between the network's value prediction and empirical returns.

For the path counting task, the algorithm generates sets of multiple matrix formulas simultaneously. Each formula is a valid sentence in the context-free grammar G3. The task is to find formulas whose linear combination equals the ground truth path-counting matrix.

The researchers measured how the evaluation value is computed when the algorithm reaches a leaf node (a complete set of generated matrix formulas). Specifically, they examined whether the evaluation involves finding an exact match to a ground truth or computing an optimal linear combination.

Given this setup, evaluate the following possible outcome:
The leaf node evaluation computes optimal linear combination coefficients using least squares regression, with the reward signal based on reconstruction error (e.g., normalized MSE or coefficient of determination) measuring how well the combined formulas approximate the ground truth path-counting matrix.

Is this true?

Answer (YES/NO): NO